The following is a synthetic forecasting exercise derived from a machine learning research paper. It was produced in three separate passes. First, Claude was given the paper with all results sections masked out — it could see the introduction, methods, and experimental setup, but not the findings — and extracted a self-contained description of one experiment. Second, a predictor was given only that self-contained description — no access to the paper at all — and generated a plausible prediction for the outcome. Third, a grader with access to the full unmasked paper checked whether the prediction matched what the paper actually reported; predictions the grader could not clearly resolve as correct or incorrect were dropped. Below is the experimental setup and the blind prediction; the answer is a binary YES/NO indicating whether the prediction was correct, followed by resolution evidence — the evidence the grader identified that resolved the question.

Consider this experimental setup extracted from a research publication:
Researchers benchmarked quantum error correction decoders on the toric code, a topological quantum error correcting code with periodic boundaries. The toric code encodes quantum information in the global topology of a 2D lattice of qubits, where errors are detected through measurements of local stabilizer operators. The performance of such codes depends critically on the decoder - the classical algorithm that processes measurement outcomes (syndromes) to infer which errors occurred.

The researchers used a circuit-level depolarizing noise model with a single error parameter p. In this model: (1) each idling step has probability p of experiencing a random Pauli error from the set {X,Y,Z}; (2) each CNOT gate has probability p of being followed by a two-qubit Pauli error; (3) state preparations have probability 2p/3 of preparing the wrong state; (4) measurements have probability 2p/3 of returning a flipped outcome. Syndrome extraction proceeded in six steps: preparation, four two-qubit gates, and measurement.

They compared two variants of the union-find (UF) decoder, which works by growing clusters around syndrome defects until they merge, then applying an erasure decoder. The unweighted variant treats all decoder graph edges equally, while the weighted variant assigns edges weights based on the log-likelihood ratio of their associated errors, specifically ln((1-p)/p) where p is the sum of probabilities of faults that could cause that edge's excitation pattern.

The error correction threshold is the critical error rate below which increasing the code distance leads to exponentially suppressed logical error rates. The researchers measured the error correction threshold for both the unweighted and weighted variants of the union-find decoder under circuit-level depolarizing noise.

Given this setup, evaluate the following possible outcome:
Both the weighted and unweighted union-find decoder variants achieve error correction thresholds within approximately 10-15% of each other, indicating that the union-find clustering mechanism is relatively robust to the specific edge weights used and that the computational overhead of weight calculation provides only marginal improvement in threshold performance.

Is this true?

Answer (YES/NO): NO